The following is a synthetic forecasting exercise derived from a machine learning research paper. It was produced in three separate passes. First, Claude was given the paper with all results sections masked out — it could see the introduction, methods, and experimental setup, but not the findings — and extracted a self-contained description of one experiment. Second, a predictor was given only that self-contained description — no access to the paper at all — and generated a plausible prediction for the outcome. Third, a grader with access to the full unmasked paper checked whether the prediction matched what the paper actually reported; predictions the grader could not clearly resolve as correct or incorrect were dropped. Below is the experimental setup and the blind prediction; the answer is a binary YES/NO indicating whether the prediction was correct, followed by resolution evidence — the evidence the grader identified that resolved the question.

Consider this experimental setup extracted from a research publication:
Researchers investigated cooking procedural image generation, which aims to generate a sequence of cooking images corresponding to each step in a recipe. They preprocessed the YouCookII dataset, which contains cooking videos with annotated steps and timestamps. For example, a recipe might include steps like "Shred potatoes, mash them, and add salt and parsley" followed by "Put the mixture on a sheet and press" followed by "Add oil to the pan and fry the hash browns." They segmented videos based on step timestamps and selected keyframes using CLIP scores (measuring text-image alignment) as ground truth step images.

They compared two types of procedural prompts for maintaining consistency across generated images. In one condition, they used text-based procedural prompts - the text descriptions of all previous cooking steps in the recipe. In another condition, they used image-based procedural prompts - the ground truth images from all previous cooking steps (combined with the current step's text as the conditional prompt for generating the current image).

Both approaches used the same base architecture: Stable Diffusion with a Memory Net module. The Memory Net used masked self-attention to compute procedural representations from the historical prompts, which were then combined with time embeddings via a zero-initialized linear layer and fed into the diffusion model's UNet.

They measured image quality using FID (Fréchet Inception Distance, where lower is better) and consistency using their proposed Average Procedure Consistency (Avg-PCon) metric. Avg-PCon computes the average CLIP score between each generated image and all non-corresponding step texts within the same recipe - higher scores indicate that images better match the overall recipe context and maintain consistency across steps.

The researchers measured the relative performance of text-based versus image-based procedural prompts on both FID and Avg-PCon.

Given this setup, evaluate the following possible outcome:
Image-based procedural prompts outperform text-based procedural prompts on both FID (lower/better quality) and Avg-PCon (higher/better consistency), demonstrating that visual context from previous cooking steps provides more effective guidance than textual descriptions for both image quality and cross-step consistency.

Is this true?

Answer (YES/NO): YES